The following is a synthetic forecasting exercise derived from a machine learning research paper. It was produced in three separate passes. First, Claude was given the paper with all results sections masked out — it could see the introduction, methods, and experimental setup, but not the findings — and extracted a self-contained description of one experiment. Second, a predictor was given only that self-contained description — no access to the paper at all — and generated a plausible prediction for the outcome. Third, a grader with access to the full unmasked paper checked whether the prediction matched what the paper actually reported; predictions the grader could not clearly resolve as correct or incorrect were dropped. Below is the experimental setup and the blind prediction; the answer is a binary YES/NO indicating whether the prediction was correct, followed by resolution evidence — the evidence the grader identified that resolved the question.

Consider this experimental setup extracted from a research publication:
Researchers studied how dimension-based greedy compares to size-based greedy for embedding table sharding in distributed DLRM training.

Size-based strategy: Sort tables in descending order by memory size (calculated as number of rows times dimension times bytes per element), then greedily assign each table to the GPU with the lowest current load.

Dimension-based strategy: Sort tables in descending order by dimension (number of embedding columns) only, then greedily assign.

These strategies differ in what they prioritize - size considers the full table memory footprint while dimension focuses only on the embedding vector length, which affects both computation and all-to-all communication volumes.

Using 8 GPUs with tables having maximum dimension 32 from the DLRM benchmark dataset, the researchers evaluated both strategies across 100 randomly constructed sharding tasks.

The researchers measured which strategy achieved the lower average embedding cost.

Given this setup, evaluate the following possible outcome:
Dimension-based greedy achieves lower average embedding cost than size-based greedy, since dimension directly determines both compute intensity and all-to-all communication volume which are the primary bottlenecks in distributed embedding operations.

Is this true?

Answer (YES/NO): YES